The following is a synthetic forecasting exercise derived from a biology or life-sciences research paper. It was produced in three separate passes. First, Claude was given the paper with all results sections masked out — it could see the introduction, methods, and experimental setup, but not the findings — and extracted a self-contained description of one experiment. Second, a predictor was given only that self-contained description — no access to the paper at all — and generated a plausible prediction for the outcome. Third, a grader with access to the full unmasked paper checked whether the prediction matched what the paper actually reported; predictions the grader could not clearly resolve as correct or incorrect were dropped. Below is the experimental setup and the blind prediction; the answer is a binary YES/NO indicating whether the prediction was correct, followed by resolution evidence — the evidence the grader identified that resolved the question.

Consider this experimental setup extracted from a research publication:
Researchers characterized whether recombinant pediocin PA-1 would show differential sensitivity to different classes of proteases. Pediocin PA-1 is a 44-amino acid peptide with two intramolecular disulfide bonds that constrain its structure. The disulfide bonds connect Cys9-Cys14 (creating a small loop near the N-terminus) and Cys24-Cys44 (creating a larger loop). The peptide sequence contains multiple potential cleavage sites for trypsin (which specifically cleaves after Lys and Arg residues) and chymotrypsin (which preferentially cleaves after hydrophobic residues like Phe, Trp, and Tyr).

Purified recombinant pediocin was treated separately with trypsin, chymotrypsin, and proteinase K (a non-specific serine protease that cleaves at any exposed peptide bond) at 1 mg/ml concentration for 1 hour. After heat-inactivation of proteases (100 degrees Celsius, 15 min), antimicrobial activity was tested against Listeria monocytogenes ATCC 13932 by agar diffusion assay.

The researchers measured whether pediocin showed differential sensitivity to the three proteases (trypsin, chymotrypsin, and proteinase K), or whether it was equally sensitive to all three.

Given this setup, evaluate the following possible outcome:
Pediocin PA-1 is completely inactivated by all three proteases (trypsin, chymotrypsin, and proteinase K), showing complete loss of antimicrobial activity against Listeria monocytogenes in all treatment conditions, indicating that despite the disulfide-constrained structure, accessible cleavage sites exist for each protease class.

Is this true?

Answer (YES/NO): YES